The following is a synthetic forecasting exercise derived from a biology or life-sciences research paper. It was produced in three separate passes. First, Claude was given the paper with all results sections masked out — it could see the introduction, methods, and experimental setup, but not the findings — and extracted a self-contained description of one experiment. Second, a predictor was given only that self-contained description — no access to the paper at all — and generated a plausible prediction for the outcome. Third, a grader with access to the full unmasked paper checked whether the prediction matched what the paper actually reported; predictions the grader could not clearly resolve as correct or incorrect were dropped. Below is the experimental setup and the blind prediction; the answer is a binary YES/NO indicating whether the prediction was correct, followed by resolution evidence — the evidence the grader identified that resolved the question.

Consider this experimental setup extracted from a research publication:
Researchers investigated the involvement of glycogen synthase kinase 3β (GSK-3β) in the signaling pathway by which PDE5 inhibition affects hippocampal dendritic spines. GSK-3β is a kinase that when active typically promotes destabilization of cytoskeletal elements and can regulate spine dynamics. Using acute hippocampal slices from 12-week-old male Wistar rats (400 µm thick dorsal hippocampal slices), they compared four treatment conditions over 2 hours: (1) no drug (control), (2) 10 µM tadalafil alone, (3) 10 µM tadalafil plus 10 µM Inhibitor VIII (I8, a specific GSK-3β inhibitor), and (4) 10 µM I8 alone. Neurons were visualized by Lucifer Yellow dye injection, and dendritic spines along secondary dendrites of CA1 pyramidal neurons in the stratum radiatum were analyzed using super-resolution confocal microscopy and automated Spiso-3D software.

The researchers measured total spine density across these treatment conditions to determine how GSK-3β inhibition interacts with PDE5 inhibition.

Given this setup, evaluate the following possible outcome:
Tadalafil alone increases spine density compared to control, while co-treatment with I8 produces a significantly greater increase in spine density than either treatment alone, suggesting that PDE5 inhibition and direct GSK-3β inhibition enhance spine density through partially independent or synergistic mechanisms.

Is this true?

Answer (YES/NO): NO